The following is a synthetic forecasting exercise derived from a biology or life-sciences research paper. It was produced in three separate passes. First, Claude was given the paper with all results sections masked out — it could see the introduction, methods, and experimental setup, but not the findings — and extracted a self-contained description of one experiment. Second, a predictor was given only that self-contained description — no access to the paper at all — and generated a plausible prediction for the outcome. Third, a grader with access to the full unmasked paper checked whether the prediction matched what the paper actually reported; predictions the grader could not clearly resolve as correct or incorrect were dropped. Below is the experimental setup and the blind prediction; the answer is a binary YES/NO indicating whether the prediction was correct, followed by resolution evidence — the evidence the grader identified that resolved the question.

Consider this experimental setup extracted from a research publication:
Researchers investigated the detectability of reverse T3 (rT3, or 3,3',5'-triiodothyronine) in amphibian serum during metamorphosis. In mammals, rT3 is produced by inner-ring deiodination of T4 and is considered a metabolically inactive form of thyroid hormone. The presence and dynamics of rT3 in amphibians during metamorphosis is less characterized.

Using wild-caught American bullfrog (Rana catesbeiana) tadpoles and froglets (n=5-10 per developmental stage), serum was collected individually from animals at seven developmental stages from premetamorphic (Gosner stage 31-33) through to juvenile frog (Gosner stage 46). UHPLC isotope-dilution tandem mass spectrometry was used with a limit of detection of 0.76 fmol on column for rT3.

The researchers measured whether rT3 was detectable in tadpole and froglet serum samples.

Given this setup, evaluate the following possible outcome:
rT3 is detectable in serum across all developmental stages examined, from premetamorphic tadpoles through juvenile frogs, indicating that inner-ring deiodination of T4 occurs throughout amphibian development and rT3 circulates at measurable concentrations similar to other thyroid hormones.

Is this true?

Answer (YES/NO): NO